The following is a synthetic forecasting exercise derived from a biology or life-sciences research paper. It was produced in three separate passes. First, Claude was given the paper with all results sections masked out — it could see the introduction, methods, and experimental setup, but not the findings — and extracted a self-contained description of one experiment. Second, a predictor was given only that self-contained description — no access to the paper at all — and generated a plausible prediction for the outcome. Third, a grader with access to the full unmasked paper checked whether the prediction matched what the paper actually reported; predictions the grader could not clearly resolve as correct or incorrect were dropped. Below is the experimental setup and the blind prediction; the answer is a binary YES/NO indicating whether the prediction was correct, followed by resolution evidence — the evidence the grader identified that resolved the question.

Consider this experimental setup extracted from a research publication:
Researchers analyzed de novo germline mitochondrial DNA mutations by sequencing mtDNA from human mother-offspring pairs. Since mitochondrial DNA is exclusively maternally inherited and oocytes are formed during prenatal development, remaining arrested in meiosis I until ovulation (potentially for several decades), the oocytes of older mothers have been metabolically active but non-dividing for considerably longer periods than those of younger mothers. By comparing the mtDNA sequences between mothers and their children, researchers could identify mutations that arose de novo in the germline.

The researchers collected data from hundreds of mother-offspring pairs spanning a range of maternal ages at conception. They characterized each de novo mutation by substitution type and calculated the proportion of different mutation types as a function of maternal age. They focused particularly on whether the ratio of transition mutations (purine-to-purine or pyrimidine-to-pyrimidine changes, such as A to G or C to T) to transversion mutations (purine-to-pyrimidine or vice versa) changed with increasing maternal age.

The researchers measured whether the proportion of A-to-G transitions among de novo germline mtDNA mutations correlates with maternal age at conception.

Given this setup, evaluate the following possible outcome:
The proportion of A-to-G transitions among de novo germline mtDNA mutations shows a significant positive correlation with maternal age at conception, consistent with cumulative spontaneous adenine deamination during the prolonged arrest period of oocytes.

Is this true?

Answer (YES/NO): NO